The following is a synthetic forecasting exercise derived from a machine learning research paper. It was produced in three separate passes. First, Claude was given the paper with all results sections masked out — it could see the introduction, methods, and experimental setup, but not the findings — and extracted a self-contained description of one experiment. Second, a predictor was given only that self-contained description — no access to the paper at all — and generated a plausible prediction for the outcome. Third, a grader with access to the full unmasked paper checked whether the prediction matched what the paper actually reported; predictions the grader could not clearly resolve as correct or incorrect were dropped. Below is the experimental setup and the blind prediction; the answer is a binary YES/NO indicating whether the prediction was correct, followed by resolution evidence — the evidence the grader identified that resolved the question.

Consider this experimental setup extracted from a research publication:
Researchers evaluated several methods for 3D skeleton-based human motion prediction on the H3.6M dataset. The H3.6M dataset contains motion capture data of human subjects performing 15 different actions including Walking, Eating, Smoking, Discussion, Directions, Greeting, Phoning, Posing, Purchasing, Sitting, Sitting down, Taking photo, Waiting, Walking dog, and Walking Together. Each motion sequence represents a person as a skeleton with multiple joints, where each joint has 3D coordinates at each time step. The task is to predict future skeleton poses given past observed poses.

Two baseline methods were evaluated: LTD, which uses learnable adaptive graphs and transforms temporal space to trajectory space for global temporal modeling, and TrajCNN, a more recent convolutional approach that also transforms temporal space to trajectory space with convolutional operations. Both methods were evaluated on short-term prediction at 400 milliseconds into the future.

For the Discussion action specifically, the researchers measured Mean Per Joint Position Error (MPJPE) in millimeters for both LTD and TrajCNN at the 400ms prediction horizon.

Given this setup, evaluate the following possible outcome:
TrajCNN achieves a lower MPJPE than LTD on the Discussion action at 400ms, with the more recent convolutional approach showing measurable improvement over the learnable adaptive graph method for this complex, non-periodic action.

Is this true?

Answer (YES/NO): NO